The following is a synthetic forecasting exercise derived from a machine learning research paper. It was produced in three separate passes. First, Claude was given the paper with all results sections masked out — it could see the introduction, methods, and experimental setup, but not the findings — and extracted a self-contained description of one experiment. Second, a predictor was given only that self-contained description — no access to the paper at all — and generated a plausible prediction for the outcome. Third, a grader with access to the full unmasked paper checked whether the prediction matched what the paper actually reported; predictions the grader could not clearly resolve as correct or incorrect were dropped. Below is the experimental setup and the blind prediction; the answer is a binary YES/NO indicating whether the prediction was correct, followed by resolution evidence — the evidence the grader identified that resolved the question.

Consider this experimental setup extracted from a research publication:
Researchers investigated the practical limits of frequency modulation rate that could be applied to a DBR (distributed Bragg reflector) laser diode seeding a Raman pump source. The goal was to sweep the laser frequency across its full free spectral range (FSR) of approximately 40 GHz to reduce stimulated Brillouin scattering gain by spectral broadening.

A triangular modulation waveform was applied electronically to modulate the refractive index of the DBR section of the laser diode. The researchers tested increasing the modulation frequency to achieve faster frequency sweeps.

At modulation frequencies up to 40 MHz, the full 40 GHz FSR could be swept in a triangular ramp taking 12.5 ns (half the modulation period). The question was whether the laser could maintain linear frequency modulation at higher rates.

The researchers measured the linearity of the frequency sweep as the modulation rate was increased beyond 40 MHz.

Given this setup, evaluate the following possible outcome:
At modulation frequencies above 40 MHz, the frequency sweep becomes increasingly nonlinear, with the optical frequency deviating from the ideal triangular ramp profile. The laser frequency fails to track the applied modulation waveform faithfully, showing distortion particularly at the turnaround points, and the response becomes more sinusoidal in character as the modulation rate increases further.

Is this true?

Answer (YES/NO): YES